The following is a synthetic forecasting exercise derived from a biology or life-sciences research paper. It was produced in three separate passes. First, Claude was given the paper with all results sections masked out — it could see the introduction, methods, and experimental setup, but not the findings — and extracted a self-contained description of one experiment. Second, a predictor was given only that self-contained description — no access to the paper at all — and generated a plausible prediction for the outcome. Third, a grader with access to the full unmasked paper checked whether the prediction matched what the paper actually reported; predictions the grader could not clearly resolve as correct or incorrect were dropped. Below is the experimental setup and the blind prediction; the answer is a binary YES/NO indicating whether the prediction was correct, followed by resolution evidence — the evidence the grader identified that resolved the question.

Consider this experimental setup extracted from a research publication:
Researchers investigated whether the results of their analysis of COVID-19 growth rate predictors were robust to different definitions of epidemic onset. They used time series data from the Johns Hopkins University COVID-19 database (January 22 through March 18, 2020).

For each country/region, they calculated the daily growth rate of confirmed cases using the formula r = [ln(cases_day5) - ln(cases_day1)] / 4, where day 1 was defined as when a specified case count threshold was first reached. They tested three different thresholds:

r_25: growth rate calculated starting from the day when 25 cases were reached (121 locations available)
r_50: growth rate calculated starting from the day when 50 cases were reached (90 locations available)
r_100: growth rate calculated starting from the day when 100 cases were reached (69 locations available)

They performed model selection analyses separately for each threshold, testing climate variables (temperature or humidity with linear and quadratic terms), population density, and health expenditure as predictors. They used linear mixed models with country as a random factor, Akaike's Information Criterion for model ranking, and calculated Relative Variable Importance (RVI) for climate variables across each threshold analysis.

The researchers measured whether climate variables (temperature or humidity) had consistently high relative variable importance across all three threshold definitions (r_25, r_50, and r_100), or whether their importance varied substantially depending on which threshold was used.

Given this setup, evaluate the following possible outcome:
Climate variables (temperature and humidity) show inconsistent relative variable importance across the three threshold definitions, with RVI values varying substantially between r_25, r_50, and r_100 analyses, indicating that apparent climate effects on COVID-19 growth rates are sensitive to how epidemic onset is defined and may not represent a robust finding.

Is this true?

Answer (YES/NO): NO